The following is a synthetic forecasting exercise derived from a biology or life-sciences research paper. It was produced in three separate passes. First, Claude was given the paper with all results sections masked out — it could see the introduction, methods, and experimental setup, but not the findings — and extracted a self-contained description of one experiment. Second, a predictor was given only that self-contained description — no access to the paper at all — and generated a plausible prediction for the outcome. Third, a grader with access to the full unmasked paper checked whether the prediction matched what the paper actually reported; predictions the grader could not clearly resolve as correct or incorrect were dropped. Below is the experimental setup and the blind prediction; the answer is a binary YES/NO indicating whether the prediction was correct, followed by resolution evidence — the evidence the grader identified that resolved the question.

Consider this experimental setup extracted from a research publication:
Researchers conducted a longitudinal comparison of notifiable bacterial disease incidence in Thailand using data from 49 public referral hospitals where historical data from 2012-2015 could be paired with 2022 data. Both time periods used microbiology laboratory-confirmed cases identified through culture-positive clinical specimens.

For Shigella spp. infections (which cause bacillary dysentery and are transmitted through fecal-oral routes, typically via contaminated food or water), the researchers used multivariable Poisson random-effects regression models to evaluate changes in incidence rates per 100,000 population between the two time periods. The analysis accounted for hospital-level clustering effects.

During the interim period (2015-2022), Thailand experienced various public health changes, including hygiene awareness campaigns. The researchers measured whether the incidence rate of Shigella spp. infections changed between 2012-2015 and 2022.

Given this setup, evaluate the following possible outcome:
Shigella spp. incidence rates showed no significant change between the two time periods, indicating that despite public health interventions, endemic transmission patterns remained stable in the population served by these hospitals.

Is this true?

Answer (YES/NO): NO